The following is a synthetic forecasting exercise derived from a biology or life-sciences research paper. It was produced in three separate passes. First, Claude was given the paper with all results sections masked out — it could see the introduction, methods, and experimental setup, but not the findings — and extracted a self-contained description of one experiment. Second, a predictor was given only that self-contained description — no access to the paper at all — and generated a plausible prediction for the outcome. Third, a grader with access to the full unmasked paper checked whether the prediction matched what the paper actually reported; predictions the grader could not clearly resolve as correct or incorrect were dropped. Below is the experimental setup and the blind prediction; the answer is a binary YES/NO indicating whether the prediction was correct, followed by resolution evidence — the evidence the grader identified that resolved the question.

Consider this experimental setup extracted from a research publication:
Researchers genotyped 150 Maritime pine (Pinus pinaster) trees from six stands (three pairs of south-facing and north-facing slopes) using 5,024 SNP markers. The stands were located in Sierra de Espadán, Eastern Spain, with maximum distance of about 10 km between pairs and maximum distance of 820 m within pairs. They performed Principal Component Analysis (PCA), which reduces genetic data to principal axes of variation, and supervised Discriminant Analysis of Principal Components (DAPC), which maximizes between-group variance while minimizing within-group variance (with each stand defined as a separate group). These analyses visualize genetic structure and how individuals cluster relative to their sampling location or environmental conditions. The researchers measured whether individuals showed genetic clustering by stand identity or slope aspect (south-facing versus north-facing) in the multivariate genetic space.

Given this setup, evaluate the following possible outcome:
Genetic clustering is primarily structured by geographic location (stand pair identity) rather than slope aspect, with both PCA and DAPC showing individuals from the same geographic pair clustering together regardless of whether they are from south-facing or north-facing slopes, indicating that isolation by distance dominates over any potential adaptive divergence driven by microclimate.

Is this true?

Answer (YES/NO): YES